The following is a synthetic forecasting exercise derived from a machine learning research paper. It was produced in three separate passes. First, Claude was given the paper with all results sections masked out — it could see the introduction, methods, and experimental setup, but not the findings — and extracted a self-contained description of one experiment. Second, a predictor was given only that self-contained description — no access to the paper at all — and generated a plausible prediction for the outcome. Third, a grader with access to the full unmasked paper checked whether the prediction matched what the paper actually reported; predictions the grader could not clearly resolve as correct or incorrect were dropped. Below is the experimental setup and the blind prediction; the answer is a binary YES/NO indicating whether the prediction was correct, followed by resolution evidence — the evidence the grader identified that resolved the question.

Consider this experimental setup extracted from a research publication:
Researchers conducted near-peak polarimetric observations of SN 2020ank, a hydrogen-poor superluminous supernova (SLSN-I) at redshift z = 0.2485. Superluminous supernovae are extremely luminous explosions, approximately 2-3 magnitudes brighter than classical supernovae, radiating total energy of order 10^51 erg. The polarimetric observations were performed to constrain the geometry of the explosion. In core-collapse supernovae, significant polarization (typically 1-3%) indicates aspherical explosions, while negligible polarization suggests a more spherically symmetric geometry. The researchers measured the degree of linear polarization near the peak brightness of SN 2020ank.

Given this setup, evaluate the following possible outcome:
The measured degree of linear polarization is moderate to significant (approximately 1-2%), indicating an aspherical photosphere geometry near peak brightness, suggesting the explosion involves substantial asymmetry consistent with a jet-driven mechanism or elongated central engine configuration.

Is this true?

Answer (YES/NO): NO